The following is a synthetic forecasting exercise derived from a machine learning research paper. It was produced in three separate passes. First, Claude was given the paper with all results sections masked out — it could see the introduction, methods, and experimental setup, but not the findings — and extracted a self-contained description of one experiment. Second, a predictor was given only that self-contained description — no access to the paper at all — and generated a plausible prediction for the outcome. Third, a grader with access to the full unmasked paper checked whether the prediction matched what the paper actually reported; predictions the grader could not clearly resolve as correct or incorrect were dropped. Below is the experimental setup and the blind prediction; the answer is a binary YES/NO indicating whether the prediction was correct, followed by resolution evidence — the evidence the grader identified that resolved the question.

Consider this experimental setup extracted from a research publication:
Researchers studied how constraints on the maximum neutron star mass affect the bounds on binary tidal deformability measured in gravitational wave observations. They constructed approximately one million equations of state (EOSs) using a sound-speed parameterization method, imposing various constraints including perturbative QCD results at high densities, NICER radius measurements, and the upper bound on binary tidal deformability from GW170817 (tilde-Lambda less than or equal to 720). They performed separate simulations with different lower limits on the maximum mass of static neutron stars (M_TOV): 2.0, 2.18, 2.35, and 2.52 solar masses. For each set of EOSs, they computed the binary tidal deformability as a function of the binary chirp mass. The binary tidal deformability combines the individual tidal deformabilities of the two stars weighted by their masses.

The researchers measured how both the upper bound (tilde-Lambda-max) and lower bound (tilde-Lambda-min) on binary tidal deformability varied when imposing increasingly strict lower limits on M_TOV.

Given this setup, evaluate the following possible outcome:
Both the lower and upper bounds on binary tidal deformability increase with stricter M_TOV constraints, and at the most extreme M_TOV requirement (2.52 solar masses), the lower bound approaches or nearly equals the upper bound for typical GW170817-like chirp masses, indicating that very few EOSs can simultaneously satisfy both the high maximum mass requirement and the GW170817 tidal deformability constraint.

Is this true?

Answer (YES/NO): NO